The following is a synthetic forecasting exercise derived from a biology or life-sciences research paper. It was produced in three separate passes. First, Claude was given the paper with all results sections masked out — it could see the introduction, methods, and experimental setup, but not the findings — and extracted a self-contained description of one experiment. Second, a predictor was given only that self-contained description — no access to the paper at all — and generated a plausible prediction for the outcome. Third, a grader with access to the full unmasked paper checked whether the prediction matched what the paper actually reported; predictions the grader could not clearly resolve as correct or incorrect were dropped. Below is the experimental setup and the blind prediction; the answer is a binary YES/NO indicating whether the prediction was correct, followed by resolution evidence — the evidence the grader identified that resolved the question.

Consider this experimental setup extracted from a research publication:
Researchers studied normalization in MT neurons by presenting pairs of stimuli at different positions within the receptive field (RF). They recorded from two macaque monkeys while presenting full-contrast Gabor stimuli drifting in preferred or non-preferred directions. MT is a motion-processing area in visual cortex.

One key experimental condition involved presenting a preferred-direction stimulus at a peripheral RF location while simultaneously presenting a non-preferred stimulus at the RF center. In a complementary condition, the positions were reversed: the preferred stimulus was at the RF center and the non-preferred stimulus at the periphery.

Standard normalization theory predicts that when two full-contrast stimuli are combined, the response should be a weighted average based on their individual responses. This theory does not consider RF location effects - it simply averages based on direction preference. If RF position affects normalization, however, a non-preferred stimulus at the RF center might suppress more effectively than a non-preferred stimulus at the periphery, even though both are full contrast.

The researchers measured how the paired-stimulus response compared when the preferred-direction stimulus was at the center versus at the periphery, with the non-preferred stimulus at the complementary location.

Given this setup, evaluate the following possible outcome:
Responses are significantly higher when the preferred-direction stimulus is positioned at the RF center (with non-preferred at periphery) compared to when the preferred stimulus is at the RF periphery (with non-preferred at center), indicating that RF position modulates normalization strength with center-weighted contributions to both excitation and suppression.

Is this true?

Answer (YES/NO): YES